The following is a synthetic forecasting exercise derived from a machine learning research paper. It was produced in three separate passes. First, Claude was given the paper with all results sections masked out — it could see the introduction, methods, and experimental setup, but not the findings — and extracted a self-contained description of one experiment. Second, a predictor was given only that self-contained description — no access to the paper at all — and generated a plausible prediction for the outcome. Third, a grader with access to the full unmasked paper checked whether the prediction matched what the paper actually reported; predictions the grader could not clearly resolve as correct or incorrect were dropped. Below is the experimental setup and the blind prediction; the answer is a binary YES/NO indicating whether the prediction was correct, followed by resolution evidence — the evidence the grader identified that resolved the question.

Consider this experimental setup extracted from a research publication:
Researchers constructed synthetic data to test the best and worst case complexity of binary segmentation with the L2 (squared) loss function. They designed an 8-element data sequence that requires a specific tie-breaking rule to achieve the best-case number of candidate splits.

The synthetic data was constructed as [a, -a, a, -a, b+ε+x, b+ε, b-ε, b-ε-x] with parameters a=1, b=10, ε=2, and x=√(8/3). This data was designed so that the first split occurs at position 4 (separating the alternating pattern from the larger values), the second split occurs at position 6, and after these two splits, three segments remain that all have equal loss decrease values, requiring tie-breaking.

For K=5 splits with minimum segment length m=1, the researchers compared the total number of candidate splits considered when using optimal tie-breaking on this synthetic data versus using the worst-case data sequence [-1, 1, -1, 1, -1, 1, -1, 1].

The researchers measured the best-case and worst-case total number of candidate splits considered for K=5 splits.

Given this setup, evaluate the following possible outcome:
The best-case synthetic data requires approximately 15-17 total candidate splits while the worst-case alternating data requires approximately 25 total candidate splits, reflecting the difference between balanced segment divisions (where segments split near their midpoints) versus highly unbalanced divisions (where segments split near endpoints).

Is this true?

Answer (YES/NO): YES